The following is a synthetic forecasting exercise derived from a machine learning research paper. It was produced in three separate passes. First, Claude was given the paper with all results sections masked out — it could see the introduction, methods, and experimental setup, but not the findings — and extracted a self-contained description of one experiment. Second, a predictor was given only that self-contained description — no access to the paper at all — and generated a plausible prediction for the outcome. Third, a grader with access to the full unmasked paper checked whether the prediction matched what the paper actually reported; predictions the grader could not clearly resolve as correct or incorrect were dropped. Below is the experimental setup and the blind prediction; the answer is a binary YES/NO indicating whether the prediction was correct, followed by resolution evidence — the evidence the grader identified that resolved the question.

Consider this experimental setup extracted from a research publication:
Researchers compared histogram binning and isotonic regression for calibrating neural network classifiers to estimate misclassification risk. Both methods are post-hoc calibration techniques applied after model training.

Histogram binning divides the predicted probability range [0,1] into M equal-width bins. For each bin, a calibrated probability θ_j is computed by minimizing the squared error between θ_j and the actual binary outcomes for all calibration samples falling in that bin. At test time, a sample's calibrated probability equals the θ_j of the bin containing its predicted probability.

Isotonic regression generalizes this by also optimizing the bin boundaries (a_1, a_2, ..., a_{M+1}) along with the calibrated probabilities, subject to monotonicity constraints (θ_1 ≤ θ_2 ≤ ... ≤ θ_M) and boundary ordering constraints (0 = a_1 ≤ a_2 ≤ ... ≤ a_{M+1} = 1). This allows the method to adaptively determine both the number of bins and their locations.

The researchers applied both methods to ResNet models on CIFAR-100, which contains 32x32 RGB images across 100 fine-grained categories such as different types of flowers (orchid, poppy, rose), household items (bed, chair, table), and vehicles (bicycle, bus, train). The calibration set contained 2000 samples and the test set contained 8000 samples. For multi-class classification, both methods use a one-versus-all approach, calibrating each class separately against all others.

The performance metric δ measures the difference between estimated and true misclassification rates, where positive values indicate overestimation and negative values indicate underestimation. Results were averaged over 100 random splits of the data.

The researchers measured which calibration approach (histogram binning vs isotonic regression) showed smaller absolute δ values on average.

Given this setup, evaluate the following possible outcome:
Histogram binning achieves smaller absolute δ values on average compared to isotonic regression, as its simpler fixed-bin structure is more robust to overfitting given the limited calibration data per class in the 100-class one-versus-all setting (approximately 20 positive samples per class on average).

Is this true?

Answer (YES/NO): NO